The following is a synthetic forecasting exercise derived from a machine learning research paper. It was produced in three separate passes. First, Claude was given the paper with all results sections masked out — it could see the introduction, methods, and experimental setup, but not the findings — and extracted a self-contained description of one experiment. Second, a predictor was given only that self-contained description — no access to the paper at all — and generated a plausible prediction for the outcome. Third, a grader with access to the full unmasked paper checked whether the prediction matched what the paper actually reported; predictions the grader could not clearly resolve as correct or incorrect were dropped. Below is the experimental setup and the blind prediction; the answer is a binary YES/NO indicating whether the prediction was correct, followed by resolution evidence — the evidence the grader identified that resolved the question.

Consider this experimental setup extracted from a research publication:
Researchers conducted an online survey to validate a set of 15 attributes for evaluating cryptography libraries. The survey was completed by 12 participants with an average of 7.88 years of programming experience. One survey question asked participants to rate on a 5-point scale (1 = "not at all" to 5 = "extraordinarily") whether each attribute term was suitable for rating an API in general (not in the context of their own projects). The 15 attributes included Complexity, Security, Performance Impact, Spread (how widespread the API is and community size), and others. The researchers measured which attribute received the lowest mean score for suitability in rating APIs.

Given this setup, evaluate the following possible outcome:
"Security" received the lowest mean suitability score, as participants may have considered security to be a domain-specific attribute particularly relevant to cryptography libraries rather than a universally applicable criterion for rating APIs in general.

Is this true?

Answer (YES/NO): NO